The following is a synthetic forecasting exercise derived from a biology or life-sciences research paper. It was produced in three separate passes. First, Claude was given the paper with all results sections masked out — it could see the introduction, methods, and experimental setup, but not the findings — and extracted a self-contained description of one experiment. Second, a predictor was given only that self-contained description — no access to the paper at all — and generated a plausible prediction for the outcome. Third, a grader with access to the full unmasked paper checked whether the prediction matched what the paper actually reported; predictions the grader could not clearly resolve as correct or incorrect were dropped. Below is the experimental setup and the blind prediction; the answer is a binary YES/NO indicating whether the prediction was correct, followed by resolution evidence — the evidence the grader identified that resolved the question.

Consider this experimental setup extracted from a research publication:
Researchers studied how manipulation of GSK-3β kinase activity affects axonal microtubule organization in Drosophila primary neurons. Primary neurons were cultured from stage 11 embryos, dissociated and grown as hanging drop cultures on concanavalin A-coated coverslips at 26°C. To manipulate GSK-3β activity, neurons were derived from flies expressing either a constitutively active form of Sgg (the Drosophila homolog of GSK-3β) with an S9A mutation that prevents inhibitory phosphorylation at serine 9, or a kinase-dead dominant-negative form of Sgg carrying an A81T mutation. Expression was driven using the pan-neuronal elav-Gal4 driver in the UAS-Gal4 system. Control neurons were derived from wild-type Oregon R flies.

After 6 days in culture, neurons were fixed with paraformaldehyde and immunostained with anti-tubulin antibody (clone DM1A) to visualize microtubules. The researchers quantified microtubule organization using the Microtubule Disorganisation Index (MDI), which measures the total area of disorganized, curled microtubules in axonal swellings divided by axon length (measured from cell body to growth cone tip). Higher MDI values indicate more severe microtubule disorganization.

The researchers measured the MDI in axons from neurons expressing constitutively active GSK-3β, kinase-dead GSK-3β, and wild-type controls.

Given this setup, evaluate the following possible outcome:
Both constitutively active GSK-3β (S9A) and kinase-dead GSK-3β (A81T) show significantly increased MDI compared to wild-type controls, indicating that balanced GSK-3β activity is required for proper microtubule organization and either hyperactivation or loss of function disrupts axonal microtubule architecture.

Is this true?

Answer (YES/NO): YES